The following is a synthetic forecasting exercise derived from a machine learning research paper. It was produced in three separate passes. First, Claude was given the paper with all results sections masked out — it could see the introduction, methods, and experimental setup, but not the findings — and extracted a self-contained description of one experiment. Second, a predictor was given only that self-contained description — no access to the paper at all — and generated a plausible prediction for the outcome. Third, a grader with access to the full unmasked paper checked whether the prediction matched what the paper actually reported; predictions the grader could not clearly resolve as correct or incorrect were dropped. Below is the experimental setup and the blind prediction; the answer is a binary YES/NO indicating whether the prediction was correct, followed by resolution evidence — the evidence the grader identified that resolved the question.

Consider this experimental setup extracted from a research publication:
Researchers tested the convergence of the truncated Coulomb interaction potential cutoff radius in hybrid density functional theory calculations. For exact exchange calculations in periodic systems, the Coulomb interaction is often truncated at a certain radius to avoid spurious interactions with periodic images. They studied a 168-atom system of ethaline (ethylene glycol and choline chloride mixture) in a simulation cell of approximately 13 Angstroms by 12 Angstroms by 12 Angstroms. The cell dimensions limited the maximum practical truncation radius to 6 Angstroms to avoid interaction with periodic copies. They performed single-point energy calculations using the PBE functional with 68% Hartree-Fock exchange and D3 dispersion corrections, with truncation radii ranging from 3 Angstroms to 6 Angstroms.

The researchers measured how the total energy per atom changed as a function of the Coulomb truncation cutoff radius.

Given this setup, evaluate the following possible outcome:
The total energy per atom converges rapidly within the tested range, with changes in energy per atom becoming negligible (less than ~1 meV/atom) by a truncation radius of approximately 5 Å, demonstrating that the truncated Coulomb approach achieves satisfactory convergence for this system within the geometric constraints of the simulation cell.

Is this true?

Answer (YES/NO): NO